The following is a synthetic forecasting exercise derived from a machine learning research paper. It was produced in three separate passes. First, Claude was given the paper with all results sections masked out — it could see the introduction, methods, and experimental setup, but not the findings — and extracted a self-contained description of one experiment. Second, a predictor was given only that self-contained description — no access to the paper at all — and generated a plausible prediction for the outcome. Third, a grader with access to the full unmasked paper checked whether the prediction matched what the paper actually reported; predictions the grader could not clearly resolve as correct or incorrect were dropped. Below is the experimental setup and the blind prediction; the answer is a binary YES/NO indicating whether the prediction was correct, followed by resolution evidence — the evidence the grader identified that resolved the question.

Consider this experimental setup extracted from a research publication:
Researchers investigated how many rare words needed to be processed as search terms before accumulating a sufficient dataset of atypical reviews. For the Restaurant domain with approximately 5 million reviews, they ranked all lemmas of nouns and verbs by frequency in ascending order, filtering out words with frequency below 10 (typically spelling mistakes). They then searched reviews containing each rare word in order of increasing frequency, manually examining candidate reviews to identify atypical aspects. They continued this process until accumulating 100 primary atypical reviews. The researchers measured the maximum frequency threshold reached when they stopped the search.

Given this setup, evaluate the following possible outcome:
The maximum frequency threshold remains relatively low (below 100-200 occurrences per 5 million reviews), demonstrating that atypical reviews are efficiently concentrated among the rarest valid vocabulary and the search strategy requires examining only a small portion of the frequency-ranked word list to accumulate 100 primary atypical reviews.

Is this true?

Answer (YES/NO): NO